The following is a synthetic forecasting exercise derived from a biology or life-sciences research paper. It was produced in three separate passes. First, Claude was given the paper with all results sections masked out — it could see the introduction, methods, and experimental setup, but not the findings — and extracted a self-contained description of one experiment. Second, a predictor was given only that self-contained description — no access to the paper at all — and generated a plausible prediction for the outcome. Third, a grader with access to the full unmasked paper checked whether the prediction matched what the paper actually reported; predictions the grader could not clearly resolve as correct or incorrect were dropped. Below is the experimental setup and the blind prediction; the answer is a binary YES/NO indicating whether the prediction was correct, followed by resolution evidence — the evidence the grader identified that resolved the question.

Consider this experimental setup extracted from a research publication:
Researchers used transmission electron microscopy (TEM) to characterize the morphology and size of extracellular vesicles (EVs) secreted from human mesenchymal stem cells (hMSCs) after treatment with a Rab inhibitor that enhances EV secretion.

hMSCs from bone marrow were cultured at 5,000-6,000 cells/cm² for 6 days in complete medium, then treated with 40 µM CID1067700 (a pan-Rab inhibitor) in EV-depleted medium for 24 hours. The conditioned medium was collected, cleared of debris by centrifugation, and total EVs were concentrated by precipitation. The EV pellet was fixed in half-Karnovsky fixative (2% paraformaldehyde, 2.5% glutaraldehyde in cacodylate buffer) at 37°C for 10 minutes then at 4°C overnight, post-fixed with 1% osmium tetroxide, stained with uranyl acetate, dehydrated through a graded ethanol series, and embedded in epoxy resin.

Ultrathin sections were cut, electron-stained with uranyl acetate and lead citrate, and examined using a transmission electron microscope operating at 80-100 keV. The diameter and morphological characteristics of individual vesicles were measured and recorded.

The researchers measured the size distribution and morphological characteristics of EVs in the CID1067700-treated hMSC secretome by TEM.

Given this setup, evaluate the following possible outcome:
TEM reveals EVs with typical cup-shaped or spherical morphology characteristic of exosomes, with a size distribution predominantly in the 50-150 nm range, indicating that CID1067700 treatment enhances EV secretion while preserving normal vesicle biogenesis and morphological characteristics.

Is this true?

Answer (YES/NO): NO